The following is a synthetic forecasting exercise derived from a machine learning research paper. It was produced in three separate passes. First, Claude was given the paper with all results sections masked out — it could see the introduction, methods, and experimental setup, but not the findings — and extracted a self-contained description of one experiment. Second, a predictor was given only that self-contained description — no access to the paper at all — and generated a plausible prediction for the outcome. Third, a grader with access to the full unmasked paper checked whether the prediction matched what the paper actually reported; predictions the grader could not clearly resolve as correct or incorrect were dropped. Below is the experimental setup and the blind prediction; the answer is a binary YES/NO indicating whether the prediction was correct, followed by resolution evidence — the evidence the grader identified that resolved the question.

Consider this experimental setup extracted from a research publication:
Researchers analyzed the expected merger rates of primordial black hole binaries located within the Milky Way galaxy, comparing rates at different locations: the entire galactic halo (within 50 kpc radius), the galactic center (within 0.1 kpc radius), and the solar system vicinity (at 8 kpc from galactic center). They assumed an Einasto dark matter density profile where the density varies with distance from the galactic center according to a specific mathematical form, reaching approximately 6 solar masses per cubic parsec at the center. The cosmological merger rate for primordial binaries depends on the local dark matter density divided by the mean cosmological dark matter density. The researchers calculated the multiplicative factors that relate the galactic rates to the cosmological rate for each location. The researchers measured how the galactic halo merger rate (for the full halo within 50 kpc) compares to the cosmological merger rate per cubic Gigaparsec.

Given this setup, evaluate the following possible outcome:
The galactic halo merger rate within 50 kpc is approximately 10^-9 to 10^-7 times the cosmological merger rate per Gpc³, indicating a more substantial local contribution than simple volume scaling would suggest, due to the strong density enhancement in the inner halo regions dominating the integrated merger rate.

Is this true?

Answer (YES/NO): YES